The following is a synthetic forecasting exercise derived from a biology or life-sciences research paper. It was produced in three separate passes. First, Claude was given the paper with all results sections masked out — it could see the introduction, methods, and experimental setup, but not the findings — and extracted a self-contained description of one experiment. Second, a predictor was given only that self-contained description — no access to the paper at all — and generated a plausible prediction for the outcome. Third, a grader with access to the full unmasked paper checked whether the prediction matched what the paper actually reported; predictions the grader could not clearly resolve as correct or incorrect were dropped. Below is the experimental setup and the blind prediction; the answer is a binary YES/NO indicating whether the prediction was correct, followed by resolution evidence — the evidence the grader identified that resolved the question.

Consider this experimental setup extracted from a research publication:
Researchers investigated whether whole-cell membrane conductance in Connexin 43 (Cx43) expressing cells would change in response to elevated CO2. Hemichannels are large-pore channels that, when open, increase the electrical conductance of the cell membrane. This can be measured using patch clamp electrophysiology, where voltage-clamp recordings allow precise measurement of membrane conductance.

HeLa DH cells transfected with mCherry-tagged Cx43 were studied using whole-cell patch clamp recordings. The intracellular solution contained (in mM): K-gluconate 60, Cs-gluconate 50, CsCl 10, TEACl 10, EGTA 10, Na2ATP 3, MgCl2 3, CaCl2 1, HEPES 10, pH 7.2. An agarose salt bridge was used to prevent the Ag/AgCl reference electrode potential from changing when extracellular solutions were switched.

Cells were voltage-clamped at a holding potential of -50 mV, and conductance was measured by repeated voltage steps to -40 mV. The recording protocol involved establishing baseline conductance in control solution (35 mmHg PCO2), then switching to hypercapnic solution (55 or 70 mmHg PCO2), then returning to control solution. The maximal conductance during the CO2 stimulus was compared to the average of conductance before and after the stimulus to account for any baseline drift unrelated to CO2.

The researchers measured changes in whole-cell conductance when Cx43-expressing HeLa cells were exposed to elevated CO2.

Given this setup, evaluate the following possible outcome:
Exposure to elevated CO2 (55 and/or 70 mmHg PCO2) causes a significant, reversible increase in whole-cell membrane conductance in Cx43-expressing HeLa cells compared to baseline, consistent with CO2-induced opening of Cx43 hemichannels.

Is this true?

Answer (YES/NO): YES